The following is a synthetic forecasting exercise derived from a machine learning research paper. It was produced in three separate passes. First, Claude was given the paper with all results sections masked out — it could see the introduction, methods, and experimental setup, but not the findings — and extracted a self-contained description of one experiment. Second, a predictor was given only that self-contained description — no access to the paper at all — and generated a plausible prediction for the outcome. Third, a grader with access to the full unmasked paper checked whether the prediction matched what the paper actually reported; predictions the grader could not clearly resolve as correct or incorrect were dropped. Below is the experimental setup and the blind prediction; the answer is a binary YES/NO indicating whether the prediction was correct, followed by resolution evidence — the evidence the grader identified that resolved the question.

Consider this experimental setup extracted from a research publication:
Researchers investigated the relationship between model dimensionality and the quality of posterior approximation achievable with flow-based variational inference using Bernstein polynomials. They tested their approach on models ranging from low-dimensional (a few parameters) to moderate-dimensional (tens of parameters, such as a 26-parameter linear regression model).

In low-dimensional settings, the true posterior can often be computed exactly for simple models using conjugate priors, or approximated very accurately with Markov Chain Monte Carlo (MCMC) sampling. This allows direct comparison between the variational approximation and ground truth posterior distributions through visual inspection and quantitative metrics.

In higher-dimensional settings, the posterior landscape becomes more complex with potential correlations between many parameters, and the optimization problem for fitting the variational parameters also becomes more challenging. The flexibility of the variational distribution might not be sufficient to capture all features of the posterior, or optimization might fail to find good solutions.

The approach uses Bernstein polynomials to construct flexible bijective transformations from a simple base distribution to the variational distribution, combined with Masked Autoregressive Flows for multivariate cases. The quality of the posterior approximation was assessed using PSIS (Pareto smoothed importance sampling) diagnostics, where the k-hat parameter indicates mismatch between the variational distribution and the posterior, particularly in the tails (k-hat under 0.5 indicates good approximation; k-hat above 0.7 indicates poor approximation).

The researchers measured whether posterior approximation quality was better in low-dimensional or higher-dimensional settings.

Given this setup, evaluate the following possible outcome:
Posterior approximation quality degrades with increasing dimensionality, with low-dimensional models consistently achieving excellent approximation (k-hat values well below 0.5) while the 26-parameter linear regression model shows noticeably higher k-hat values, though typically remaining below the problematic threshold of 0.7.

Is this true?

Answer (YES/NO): NO